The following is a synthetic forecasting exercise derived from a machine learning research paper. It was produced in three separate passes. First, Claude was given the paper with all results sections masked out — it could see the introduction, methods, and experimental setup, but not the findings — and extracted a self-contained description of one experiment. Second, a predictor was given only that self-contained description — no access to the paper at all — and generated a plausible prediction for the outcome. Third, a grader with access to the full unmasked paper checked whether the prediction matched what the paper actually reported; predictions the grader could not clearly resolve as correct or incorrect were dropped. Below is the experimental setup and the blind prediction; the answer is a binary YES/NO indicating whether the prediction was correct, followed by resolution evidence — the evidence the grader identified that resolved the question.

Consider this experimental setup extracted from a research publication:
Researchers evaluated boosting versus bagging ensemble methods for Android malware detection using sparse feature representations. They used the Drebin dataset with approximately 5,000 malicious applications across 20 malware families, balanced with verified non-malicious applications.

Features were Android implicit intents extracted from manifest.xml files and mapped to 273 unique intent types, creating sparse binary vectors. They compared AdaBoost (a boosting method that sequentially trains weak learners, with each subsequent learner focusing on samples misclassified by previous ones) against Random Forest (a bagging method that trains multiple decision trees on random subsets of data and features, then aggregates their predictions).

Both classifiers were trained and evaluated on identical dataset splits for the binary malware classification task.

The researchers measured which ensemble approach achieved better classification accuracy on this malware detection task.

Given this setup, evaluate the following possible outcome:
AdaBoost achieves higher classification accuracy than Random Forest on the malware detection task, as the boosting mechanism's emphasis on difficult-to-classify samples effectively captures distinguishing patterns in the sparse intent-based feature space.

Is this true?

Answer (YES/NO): NO